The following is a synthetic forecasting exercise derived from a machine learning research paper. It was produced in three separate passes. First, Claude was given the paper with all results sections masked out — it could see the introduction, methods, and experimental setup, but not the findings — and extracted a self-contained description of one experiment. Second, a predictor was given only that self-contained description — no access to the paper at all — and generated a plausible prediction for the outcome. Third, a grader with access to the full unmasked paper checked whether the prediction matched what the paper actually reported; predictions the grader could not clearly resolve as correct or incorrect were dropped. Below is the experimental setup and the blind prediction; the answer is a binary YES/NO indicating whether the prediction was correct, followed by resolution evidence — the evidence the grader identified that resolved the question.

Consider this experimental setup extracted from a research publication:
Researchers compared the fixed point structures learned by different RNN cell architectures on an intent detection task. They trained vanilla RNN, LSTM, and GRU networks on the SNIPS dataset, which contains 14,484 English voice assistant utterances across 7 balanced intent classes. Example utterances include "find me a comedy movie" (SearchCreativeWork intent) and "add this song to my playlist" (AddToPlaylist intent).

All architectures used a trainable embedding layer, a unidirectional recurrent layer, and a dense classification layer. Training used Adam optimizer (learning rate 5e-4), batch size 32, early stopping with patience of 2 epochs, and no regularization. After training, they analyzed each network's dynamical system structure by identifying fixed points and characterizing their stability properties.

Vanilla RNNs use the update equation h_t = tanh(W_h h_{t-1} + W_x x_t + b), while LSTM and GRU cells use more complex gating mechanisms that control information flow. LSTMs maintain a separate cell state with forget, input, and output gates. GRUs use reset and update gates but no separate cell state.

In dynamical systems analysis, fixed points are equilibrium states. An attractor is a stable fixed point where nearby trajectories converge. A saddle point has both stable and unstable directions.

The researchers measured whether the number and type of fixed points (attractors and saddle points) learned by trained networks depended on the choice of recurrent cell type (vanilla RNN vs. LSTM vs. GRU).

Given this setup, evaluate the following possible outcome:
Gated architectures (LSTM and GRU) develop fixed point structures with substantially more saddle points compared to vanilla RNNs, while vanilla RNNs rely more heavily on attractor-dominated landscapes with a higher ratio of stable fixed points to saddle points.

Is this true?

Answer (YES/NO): NO